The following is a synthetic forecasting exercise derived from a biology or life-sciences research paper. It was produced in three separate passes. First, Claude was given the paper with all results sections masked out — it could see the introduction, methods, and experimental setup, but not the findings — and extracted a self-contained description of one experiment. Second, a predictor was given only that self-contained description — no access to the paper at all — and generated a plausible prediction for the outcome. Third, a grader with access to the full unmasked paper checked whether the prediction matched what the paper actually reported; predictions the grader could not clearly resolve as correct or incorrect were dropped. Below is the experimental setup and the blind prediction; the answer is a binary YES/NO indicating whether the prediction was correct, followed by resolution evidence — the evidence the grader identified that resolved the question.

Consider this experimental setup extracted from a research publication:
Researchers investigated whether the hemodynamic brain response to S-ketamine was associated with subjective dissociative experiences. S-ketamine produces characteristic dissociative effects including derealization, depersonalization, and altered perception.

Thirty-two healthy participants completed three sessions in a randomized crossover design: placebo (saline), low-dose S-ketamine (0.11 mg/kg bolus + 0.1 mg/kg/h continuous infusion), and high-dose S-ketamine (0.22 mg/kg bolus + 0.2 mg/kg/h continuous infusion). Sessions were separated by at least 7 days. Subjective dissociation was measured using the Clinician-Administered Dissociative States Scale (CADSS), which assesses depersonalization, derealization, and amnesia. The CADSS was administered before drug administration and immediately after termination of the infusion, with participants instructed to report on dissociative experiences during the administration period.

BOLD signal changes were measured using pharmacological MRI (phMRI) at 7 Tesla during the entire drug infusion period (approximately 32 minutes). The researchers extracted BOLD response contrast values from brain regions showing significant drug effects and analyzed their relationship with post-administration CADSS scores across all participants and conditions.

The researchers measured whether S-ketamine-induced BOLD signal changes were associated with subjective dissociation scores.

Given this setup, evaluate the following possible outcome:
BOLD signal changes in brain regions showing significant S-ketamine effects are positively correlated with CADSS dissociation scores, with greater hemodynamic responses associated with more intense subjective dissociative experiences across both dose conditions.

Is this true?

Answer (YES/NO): YES